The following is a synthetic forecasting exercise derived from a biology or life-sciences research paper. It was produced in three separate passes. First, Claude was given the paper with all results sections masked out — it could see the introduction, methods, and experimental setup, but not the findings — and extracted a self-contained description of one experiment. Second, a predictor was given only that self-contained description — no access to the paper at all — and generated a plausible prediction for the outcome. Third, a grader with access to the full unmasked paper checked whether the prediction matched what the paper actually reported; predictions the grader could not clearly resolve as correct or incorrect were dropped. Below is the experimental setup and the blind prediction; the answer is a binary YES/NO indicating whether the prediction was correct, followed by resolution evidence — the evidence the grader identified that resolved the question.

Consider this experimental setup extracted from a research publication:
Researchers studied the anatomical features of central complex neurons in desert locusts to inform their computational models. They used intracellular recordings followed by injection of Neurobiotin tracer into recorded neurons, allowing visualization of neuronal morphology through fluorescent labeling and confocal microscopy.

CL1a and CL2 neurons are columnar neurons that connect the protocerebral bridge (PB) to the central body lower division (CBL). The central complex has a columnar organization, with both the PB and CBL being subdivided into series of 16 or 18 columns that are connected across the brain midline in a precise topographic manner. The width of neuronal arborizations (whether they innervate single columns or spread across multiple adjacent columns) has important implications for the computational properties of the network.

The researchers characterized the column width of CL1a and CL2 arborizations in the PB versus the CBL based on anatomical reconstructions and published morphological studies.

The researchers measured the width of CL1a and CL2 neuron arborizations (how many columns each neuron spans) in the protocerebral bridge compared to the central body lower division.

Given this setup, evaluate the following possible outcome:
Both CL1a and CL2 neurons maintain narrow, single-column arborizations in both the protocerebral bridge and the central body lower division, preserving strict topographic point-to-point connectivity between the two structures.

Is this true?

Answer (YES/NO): NO